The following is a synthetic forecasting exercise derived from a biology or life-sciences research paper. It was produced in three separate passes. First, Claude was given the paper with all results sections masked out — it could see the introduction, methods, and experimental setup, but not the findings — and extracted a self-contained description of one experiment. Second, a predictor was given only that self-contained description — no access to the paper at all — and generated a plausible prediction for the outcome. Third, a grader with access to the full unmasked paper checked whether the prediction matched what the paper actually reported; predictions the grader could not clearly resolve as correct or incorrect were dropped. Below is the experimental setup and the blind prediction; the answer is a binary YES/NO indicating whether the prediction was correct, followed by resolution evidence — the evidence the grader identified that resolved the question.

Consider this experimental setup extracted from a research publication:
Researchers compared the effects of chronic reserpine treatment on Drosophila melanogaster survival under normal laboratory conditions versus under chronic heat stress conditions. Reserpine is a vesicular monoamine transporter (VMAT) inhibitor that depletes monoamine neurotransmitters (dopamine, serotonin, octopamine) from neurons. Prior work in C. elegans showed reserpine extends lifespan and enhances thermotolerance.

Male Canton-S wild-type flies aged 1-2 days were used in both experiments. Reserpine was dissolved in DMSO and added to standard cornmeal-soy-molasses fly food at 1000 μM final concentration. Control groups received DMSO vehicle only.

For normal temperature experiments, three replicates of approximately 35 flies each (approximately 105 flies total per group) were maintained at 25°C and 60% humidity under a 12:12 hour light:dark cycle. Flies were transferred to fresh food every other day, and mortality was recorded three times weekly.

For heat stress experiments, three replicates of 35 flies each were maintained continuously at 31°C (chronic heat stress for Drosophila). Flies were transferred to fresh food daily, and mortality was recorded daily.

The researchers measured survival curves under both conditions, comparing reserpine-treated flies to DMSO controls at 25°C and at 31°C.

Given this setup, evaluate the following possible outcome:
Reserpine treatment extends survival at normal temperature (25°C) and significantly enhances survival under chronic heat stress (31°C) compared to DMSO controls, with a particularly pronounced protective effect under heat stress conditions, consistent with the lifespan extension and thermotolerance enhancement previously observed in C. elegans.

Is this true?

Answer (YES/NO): NO